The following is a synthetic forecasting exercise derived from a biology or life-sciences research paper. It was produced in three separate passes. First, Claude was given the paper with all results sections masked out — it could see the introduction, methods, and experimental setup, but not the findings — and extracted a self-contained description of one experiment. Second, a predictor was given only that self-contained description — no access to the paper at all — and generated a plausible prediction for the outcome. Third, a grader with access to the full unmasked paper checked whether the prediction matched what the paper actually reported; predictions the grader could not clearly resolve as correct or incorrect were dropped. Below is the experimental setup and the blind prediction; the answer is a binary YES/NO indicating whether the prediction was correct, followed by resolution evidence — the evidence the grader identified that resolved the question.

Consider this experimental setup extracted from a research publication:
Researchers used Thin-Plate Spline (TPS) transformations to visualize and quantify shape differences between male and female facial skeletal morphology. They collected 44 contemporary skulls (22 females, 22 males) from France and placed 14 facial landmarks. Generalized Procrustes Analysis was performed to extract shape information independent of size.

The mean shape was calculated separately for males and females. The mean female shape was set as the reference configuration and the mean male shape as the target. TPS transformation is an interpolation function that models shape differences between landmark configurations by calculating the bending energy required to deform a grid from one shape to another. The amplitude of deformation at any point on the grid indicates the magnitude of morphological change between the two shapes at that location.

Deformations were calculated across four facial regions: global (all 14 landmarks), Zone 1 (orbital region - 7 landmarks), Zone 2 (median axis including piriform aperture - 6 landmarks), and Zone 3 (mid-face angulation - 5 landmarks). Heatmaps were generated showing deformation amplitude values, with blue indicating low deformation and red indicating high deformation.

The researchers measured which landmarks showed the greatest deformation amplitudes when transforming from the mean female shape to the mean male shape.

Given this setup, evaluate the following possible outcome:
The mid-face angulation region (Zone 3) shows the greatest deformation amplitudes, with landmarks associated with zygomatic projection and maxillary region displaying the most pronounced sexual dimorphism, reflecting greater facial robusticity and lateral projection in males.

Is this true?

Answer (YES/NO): NO